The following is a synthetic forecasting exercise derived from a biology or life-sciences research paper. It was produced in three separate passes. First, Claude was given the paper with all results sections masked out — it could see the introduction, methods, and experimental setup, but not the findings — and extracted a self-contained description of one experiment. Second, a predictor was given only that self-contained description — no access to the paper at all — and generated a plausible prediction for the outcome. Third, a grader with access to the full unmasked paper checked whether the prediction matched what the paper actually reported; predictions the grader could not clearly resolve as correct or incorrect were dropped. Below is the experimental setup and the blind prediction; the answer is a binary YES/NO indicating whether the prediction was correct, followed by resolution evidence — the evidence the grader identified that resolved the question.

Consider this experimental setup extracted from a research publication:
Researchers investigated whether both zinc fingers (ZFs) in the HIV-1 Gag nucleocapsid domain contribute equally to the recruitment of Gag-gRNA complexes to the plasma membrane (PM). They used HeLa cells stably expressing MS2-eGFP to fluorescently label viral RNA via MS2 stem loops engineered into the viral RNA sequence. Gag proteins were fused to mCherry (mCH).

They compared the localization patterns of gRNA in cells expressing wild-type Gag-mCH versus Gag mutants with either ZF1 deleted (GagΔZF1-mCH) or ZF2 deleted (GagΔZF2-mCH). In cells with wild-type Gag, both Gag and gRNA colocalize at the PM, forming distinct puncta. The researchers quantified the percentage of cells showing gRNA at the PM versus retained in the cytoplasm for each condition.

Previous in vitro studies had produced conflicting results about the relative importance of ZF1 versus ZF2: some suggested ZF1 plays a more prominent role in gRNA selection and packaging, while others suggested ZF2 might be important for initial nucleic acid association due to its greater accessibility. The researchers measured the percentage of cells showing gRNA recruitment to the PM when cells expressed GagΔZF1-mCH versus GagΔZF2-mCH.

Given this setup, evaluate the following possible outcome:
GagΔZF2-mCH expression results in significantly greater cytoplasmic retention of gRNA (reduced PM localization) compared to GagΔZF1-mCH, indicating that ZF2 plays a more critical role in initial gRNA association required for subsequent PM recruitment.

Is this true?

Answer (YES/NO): NO